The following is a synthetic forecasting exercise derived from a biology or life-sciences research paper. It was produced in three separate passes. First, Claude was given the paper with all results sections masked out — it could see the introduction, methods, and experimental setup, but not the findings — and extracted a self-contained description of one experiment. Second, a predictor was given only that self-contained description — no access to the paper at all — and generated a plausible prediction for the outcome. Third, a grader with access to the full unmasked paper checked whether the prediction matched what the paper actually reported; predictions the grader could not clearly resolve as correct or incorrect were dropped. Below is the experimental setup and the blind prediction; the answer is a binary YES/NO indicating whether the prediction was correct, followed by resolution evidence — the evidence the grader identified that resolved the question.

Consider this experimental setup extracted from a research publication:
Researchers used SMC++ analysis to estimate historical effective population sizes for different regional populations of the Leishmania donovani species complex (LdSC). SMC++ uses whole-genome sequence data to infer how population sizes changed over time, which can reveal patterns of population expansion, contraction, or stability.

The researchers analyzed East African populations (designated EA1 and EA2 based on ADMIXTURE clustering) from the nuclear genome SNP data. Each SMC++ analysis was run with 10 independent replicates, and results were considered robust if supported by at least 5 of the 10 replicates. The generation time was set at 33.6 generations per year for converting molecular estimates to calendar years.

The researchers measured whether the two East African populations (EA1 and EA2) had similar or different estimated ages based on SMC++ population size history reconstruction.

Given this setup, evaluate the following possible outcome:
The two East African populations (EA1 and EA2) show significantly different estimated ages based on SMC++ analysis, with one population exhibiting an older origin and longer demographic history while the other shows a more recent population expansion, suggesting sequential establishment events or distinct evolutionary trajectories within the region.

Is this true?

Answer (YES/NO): YES